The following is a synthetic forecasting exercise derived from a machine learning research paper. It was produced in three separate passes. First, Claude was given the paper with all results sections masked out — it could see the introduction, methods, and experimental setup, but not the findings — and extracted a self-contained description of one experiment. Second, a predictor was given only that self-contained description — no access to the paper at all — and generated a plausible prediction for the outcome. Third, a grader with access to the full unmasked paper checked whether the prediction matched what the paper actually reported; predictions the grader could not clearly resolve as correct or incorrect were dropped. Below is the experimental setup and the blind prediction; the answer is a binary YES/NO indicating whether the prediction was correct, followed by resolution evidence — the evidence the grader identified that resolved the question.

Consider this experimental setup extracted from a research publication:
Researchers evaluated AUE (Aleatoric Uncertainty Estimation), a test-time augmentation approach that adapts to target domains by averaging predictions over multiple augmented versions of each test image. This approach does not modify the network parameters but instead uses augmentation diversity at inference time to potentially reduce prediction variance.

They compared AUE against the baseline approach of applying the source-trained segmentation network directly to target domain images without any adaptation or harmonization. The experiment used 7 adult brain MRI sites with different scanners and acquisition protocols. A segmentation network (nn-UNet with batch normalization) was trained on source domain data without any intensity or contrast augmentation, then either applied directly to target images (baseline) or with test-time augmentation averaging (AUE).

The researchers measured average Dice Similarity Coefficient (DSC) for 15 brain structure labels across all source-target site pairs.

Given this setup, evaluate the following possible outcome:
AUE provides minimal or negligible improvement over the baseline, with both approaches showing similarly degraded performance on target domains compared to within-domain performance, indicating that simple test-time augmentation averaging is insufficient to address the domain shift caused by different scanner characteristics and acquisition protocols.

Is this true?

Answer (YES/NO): NO